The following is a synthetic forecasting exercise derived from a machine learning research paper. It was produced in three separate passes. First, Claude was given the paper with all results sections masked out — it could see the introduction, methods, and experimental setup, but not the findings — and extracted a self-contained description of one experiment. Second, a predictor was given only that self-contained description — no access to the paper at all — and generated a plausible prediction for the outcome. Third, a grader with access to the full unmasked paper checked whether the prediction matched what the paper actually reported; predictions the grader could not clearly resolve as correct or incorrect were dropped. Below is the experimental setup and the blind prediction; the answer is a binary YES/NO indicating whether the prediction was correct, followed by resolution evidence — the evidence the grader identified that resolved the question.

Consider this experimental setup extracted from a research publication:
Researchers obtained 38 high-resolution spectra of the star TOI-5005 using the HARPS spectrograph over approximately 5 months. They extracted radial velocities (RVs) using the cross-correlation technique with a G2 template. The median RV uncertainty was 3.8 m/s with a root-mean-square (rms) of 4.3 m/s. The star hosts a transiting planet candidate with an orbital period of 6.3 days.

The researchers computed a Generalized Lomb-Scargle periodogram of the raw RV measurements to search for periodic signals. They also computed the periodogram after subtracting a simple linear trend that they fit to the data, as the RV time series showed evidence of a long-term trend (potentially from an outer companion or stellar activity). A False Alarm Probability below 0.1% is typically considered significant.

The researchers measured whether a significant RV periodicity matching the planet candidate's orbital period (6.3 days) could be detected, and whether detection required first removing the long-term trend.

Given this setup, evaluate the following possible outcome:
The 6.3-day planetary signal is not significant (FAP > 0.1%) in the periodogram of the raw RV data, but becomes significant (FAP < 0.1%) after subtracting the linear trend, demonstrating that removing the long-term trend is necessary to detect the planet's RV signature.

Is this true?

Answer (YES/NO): YES